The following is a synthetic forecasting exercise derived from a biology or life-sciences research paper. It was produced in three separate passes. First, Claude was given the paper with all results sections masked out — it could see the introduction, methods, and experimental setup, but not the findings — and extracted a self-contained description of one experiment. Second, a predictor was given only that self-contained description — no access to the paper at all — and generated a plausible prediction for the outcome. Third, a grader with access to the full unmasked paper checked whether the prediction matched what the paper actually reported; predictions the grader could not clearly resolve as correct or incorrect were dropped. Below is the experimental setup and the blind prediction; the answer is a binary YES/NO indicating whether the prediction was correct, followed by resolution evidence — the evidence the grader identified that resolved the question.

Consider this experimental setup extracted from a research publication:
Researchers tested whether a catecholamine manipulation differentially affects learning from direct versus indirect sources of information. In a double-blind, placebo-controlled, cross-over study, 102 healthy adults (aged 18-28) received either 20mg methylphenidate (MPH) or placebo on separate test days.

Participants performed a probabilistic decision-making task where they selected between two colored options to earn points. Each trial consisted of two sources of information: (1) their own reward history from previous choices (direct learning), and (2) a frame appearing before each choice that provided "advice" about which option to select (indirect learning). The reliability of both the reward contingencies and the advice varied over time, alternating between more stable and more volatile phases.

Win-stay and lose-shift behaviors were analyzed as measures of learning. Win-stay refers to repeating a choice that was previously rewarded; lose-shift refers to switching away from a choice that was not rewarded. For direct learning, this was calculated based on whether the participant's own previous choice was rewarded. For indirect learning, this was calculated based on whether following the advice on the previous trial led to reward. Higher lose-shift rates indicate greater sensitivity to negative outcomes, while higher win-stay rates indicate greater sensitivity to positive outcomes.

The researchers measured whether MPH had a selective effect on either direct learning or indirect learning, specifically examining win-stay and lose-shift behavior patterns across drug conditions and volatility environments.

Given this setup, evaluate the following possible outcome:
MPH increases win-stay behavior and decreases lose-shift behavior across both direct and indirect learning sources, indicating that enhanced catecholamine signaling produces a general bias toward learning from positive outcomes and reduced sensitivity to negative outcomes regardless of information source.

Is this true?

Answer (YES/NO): NO